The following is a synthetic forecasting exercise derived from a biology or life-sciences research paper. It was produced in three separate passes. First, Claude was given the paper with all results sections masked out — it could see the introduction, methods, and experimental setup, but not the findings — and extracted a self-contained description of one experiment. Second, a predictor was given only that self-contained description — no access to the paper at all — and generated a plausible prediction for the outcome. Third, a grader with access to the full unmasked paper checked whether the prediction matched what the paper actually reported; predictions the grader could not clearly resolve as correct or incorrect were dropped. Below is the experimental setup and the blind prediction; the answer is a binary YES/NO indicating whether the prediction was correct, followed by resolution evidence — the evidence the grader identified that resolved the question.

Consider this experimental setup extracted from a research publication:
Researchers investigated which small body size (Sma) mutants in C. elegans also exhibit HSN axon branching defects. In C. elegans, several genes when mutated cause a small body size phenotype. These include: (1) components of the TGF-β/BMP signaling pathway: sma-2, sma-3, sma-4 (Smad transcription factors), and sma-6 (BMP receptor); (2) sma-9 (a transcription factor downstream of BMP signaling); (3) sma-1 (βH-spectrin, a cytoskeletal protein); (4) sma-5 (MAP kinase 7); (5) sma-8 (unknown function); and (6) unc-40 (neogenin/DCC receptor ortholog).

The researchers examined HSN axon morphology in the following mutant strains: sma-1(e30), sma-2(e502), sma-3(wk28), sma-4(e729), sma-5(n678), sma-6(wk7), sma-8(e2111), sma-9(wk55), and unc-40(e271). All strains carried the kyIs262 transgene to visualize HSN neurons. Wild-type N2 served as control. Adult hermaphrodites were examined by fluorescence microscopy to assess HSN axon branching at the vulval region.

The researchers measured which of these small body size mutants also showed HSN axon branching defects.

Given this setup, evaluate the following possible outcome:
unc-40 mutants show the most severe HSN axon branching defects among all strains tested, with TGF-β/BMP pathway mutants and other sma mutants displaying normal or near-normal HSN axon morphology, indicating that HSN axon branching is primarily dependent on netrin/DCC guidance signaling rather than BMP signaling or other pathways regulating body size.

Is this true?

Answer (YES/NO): NO